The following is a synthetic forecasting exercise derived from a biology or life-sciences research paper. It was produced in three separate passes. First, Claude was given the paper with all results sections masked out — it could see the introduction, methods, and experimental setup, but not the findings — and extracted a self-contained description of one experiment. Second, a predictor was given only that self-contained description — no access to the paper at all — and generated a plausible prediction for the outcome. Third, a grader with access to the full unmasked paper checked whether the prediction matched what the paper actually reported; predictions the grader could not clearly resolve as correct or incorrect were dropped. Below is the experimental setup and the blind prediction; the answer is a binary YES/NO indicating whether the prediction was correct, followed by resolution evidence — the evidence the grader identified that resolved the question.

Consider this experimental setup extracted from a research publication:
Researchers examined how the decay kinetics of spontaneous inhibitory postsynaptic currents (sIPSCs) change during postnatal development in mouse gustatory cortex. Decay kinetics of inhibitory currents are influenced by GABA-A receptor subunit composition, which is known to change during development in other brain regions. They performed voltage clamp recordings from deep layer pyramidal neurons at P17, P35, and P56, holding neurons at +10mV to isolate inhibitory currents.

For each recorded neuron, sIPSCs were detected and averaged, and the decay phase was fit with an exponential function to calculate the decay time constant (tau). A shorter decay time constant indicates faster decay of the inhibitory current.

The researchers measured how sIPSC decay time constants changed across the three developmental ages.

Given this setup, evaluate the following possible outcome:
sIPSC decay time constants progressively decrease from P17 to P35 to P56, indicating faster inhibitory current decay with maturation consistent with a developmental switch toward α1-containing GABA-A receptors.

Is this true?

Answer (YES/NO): NO